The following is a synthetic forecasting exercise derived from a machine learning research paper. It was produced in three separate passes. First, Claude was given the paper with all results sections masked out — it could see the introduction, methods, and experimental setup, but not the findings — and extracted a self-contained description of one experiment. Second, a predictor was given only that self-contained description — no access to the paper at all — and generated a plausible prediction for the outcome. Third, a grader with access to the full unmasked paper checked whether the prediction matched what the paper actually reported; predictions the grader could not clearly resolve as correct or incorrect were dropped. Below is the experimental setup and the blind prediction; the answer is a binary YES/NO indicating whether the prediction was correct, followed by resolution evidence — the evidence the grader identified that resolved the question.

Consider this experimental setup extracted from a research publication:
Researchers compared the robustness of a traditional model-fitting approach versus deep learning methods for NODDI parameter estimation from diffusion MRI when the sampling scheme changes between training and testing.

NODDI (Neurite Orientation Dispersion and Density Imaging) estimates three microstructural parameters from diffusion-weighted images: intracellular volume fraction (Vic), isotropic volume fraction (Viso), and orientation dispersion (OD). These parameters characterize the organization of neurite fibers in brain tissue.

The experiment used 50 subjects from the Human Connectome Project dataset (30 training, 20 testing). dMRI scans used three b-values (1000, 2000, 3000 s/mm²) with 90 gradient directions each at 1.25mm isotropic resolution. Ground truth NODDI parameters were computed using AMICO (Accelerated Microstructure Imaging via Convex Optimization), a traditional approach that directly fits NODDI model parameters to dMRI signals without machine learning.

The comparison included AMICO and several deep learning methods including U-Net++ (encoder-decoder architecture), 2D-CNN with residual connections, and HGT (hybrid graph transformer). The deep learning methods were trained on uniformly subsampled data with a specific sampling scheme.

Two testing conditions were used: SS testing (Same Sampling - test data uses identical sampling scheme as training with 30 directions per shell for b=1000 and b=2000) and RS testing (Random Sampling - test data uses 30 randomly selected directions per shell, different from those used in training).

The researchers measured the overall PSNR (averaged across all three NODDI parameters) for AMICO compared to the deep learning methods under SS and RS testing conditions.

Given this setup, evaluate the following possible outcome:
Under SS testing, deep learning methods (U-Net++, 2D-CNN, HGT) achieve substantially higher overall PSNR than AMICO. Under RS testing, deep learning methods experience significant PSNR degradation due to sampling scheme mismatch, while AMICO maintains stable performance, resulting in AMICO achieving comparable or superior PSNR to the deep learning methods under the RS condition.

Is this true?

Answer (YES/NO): YES